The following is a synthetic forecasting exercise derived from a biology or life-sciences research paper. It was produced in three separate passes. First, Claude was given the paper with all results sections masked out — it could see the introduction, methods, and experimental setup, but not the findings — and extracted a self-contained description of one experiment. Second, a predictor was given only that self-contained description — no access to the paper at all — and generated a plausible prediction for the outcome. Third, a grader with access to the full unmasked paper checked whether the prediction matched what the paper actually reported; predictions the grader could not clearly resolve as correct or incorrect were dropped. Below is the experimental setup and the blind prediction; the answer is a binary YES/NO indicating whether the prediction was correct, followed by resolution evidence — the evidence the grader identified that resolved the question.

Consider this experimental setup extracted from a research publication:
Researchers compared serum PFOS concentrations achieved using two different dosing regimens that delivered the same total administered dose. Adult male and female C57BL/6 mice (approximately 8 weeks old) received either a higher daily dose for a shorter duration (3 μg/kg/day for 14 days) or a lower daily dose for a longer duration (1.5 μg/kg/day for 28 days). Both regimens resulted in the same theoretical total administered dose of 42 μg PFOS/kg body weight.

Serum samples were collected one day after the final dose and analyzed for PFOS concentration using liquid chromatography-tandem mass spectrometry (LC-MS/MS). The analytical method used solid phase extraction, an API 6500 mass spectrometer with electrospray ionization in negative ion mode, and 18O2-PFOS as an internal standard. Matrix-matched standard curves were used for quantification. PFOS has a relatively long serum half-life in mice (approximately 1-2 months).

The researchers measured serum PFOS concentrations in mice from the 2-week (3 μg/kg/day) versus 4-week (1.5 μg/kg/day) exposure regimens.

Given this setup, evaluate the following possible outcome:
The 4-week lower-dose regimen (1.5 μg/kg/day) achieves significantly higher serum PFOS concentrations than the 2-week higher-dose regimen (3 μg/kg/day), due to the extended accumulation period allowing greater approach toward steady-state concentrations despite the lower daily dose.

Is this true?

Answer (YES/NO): NO